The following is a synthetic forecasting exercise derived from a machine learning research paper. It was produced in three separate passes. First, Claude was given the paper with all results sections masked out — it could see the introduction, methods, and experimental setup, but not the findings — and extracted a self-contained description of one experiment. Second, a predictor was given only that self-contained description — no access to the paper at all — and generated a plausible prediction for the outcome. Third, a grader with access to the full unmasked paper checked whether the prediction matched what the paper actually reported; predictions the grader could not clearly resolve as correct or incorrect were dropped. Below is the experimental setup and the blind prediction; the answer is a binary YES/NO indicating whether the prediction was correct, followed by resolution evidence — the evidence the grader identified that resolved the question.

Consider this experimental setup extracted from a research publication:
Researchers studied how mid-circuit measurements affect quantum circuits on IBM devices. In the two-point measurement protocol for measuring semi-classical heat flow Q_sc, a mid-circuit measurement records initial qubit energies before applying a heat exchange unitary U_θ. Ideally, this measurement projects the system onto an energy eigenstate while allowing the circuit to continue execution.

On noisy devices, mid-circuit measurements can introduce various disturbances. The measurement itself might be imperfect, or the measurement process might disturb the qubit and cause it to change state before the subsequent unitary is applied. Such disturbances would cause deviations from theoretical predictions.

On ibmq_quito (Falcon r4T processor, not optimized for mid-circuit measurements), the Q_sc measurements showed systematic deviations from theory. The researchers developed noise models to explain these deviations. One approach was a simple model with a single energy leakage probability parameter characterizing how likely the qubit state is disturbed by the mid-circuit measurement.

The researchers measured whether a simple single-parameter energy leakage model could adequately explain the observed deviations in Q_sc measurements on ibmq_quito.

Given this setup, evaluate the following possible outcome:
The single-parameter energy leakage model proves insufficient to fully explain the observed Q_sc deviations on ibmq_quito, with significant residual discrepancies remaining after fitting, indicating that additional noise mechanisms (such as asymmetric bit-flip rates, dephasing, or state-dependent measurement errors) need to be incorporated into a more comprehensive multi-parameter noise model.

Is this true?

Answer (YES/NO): YES